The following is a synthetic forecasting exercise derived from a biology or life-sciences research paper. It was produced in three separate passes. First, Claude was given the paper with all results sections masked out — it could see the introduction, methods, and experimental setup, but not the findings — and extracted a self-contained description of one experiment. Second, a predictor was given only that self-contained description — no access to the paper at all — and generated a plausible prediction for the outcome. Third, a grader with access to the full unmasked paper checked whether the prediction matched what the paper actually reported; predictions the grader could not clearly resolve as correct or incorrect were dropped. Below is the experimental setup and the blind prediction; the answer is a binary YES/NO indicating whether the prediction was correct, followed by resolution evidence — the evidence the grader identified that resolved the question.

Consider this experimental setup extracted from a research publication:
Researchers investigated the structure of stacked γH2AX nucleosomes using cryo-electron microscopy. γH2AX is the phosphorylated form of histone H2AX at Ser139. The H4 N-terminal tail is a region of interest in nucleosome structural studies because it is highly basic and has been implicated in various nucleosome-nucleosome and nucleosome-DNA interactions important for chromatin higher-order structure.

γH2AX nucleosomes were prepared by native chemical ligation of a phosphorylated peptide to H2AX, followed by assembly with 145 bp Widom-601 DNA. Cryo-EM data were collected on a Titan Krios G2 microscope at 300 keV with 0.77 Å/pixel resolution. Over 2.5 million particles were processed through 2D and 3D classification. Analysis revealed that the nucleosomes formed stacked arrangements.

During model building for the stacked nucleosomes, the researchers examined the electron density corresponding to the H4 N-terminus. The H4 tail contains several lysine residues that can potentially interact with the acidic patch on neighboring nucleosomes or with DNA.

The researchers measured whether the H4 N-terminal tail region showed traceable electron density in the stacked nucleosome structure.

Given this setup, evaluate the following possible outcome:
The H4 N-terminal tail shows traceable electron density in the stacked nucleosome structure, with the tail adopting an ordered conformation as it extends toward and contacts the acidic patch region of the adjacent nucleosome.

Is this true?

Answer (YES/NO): NO